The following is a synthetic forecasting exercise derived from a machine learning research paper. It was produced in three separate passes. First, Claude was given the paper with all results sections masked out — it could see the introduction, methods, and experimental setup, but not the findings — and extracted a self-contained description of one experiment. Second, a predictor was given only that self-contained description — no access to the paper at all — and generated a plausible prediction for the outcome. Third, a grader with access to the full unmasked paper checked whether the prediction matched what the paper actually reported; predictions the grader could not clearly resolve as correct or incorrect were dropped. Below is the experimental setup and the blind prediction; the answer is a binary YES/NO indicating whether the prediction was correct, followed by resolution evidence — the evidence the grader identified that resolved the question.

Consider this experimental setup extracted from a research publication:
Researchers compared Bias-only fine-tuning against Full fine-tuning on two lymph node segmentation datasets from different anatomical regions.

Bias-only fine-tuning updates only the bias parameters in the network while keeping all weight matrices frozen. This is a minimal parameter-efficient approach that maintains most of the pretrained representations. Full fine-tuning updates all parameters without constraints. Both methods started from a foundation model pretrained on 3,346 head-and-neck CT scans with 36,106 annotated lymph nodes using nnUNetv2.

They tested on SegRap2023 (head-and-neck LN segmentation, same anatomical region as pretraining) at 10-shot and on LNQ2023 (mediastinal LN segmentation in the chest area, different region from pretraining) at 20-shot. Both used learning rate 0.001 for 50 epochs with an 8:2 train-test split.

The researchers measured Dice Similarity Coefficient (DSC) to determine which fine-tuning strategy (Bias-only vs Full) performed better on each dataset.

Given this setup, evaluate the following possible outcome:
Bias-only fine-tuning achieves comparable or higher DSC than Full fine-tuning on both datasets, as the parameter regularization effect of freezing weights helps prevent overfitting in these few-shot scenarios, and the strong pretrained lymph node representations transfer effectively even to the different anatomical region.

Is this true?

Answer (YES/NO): NO